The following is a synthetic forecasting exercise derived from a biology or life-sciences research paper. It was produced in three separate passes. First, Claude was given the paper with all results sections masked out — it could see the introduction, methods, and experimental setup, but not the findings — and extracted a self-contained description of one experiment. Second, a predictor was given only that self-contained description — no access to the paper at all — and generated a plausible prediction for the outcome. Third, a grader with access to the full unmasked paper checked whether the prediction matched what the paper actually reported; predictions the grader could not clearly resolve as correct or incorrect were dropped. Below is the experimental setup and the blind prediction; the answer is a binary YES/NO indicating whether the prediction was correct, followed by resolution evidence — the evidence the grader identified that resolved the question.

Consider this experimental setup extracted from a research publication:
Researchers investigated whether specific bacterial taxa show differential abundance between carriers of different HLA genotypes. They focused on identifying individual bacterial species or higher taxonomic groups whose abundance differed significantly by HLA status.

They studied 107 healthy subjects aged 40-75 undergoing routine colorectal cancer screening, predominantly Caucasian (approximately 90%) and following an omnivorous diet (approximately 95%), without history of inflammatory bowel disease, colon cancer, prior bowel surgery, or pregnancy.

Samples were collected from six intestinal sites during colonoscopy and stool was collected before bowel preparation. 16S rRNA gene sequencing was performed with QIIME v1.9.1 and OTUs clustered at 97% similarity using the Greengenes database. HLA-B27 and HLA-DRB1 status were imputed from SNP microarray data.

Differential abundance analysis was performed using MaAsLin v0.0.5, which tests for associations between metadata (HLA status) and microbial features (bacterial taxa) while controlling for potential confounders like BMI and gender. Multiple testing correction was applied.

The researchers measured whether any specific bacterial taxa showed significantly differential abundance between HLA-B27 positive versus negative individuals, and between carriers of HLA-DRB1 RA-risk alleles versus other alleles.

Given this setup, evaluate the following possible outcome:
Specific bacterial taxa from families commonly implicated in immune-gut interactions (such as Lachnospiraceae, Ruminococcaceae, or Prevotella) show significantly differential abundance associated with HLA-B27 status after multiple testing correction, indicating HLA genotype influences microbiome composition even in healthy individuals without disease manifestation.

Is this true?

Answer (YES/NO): NO